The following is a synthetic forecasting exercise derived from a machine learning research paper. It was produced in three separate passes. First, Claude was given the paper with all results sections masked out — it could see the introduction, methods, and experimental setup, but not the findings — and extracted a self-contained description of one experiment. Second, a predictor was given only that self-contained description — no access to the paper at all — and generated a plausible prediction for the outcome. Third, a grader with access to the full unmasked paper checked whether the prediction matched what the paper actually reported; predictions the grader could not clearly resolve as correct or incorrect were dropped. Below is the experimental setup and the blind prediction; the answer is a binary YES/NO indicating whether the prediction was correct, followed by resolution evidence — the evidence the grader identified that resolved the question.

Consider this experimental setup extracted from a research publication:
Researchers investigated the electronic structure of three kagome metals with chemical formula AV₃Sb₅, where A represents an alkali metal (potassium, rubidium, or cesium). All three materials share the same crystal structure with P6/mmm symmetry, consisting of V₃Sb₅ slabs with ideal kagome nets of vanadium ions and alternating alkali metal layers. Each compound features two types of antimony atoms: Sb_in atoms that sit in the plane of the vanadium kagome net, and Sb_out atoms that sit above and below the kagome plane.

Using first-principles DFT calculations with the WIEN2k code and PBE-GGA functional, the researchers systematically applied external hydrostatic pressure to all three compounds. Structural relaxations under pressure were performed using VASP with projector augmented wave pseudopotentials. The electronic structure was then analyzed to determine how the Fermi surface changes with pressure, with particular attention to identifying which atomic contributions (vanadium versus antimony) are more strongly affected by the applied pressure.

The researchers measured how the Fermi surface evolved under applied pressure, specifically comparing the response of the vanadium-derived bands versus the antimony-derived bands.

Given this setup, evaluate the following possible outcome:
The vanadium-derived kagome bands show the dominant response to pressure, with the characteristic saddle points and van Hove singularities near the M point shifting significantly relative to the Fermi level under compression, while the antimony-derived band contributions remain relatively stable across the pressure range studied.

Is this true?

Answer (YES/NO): NO